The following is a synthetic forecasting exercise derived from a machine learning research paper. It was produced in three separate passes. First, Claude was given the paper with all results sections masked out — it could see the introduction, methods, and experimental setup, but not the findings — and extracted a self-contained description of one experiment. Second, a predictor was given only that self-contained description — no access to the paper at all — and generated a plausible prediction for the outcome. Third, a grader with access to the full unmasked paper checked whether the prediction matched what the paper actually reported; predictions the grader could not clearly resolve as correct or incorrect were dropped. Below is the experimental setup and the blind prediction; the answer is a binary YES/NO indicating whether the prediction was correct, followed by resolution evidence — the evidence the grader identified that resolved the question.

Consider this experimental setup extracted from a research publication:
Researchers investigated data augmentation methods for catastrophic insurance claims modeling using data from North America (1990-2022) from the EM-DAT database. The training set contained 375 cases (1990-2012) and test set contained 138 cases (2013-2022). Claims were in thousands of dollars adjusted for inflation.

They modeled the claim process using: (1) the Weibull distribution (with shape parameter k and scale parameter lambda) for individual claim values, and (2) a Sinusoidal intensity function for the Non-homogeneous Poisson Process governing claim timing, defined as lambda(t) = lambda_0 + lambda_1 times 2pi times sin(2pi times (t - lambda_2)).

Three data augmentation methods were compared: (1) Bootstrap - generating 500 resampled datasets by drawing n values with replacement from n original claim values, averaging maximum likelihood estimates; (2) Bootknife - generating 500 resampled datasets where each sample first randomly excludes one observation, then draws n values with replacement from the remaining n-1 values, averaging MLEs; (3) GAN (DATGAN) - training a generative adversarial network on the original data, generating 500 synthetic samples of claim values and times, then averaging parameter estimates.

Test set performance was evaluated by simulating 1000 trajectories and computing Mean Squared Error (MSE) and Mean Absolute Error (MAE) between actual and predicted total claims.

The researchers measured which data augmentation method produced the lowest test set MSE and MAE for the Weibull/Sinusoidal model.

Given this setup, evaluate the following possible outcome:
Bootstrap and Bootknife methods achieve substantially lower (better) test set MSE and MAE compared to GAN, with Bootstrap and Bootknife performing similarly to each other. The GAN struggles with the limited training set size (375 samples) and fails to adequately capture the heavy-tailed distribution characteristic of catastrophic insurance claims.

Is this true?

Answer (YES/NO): NO